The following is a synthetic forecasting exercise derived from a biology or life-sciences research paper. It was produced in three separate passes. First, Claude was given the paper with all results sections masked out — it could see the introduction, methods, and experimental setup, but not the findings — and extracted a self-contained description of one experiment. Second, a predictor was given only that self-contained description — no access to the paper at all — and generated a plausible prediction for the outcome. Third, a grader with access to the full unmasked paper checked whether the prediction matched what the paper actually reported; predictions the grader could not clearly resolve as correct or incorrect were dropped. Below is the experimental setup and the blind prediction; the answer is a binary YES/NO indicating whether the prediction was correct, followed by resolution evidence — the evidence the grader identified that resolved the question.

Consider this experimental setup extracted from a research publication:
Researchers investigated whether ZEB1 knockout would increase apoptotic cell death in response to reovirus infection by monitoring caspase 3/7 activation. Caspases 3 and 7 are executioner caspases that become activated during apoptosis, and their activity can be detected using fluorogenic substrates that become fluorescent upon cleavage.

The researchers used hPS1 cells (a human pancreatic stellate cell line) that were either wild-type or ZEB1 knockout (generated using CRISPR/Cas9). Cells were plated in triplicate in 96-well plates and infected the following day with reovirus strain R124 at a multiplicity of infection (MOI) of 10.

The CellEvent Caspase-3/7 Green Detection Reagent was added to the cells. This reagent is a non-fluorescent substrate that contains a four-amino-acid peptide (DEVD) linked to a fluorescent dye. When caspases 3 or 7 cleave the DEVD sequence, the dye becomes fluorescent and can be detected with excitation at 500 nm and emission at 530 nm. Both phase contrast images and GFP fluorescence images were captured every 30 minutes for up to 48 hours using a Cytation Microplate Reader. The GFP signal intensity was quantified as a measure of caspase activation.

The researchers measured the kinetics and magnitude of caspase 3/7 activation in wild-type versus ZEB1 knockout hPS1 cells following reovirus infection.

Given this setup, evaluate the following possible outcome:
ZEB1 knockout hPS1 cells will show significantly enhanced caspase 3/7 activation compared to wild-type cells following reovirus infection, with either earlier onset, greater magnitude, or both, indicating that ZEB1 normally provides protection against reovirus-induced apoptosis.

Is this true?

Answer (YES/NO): YES